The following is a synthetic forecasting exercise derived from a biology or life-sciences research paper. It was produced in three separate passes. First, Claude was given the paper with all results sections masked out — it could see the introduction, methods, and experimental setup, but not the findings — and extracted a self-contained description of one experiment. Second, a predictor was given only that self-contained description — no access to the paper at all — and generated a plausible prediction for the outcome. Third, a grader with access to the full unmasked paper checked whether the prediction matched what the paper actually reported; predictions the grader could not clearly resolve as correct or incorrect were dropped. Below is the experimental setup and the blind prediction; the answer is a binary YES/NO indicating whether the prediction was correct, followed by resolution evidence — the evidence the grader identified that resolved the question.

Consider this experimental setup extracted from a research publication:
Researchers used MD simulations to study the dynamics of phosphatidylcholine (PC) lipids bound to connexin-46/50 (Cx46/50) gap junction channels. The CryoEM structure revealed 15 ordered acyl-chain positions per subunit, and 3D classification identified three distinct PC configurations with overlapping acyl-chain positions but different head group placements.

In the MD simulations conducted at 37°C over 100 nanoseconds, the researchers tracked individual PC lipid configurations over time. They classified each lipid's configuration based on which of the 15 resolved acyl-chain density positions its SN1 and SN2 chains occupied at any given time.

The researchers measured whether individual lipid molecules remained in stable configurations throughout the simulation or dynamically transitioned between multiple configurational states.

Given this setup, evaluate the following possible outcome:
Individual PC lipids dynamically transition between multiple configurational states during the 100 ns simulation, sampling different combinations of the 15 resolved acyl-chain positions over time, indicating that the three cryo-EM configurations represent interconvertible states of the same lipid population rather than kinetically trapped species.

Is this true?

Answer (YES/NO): NO